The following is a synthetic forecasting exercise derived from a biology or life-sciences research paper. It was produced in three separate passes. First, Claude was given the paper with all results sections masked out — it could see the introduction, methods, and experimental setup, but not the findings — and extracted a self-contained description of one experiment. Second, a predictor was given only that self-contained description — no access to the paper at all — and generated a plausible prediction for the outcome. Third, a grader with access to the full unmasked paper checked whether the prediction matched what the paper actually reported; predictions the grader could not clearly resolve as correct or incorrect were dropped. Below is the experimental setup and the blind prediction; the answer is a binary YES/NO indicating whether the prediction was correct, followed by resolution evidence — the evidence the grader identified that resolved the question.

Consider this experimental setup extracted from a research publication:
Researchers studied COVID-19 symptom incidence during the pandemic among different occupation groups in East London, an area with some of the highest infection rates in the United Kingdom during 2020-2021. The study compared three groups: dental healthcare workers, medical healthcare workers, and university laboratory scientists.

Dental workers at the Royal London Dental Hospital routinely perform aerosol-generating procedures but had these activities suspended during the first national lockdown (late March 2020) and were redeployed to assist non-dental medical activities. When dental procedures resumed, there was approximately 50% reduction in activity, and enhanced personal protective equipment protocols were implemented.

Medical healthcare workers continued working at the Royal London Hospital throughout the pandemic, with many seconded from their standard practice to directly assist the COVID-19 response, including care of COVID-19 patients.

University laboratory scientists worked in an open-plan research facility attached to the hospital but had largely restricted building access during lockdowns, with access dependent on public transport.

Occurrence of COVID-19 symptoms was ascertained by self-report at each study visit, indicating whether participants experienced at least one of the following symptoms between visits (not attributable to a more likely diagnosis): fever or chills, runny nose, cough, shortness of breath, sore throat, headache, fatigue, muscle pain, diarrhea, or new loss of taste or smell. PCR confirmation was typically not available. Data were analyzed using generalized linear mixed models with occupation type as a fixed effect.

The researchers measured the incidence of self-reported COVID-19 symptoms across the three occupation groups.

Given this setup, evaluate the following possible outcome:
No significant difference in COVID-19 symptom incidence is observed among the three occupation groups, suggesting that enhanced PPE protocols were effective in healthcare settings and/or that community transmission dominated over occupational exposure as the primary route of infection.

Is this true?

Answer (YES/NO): NO